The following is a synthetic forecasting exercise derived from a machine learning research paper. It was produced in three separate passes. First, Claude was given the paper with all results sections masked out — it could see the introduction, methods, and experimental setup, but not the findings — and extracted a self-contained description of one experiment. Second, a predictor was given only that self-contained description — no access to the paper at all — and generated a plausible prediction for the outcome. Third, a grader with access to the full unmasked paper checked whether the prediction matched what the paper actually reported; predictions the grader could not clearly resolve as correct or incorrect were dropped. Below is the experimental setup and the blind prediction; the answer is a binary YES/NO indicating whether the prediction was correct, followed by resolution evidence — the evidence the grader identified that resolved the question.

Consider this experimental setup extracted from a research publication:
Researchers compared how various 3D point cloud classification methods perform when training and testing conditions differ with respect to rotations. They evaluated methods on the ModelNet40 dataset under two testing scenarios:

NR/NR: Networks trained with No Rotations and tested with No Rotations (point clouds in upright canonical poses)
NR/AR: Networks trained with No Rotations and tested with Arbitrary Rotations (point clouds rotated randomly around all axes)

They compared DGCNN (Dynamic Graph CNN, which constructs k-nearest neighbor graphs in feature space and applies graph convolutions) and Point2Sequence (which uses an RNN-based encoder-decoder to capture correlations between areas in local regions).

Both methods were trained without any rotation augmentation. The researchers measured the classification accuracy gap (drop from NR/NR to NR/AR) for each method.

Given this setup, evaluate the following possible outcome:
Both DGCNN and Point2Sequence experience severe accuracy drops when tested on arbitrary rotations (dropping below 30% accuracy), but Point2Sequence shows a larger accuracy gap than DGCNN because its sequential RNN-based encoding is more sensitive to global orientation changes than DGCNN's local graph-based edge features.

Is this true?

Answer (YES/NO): YES